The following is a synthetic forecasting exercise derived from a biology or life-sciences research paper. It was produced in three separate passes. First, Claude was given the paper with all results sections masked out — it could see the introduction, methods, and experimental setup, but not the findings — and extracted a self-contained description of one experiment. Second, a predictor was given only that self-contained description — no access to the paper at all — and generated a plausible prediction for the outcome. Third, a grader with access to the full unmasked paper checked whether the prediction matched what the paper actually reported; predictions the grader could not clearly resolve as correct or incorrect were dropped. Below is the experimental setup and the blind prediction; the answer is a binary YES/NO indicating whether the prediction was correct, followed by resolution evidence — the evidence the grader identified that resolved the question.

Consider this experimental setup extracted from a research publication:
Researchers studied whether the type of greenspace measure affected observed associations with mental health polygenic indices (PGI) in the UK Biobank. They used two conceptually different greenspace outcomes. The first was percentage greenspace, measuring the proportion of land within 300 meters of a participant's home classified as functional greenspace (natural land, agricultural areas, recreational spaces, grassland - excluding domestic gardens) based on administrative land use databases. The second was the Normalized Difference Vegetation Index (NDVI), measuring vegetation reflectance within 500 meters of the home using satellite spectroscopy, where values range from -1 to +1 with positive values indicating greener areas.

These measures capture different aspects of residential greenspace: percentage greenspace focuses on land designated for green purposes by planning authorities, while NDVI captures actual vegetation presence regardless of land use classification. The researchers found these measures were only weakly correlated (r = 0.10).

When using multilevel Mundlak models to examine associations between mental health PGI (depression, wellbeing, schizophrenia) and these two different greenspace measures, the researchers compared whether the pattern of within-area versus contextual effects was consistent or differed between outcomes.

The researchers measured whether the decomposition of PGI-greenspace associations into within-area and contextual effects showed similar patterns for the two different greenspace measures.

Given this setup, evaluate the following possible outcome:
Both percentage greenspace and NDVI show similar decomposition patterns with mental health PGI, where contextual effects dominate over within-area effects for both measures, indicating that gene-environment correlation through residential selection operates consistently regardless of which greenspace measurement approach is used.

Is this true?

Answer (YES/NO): NO